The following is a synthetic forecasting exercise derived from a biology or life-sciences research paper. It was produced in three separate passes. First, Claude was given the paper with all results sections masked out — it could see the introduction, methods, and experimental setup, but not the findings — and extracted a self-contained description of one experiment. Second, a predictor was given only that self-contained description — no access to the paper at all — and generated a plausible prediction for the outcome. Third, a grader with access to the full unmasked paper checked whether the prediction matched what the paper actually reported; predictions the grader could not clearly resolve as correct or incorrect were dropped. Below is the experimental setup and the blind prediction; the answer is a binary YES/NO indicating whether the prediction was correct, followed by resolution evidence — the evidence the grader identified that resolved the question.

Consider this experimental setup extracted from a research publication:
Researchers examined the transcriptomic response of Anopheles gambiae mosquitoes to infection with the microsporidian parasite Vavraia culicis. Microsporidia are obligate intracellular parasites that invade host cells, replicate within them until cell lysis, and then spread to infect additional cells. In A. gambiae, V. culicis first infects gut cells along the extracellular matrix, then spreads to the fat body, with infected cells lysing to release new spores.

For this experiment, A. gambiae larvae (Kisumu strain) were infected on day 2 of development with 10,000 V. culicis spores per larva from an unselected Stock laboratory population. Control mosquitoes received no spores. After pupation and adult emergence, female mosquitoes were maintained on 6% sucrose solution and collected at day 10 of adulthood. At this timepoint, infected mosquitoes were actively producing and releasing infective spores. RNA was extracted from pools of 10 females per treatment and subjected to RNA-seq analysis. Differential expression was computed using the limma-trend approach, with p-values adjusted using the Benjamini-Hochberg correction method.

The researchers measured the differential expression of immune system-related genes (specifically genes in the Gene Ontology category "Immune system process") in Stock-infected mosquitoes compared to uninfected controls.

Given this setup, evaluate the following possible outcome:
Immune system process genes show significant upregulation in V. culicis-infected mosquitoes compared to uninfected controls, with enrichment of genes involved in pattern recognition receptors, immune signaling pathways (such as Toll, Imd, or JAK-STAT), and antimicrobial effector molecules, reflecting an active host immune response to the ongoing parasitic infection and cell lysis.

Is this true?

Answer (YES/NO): NO